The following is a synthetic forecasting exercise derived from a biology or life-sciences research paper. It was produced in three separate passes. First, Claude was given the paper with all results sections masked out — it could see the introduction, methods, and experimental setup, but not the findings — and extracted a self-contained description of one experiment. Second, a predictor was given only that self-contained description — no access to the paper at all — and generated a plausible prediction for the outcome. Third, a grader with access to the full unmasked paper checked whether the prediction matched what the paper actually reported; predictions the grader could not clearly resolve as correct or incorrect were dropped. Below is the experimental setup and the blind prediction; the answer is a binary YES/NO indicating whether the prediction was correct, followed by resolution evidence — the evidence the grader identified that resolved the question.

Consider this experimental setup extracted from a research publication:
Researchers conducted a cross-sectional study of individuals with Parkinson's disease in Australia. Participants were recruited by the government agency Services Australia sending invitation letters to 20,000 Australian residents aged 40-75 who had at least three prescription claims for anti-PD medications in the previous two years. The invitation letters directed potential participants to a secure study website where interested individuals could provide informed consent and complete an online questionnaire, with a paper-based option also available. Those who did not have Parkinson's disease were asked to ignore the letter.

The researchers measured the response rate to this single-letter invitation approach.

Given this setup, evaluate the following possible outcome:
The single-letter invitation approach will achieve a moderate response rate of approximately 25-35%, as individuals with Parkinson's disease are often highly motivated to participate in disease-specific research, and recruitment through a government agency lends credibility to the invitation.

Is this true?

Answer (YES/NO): NO